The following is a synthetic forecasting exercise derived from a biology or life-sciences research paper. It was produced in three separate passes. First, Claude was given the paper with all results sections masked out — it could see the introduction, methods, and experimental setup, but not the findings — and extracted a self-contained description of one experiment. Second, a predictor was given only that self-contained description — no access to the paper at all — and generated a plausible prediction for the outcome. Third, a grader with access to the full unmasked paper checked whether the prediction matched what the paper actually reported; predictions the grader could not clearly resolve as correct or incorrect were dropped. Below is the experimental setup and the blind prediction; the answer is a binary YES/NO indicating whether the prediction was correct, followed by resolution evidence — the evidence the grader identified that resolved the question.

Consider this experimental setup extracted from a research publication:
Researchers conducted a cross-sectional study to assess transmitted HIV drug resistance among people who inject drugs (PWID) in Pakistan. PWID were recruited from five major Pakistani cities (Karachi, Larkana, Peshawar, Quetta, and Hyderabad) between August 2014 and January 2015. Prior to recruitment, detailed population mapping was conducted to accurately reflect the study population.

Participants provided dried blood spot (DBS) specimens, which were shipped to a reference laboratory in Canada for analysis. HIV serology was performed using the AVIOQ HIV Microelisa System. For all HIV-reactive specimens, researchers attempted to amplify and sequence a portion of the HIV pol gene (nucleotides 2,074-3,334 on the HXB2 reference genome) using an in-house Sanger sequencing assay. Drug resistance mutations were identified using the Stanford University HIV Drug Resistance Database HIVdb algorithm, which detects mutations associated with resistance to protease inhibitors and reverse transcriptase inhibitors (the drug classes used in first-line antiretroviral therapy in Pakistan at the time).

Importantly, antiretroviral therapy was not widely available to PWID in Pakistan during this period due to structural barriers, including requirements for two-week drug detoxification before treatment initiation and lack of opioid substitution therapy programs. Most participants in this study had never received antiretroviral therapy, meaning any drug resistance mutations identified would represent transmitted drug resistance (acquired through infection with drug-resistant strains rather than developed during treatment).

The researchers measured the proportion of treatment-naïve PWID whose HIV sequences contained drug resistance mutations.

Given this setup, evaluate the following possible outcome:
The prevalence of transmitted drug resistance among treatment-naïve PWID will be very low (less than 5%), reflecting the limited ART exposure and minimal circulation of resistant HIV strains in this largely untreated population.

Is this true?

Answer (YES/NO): NO